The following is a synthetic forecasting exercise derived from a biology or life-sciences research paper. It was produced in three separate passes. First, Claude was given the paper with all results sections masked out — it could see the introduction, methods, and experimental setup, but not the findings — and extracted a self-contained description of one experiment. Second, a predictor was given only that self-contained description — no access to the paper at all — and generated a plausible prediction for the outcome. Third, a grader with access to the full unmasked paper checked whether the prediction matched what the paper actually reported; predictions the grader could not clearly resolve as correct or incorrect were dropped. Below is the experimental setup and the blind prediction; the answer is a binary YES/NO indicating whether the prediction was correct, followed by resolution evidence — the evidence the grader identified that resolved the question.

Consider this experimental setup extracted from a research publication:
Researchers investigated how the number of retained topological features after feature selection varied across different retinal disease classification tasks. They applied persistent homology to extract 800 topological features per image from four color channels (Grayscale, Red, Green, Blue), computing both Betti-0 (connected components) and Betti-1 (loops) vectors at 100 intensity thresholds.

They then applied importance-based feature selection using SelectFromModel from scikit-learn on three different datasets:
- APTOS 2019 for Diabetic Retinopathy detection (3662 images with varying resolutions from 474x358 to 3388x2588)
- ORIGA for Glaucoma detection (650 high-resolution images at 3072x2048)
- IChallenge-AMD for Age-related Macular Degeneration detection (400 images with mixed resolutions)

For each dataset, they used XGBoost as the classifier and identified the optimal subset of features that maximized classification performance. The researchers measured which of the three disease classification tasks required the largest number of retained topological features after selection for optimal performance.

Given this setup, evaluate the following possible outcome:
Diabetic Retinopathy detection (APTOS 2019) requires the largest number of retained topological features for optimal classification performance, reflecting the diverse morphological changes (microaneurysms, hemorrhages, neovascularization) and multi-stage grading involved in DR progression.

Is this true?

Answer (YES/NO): YES